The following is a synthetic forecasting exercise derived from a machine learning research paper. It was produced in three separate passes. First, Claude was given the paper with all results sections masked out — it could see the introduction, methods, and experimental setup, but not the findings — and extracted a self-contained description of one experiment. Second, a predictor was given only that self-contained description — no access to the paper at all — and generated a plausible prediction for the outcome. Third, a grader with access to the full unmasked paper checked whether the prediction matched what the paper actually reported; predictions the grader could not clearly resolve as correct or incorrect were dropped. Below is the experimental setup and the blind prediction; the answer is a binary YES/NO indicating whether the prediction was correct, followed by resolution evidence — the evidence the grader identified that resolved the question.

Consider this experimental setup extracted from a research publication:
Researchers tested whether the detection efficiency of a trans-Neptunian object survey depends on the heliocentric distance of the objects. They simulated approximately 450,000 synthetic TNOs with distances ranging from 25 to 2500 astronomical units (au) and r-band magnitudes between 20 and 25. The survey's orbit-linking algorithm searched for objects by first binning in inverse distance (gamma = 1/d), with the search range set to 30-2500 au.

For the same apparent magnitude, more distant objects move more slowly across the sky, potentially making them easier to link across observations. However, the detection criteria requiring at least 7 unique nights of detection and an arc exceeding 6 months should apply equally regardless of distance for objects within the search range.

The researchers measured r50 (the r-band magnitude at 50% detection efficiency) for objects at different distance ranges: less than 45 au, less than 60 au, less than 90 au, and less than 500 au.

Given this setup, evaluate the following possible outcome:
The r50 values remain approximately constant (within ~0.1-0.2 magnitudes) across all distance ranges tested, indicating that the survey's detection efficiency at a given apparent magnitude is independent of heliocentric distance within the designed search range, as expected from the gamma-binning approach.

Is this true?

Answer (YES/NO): YES